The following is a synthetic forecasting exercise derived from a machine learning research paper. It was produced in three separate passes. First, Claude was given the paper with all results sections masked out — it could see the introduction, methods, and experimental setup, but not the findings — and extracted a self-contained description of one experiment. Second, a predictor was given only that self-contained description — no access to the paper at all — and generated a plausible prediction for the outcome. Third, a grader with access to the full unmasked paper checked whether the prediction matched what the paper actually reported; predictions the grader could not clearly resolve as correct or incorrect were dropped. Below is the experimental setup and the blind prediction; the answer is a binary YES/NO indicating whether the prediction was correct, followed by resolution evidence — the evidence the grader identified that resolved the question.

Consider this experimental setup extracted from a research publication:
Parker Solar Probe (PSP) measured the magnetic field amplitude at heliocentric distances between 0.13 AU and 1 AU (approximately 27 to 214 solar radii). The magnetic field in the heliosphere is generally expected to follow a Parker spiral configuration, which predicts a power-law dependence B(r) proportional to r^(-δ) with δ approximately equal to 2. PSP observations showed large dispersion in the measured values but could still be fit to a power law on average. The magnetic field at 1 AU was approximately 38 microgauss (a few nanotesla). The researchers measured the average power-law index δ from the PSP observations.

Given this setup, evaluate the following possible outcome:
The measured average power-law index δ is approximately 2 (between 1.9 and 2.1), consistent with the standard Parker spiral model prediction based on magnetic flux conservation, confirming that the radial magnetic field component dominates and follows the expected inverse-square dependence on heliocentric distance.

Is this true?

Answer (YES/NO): NO